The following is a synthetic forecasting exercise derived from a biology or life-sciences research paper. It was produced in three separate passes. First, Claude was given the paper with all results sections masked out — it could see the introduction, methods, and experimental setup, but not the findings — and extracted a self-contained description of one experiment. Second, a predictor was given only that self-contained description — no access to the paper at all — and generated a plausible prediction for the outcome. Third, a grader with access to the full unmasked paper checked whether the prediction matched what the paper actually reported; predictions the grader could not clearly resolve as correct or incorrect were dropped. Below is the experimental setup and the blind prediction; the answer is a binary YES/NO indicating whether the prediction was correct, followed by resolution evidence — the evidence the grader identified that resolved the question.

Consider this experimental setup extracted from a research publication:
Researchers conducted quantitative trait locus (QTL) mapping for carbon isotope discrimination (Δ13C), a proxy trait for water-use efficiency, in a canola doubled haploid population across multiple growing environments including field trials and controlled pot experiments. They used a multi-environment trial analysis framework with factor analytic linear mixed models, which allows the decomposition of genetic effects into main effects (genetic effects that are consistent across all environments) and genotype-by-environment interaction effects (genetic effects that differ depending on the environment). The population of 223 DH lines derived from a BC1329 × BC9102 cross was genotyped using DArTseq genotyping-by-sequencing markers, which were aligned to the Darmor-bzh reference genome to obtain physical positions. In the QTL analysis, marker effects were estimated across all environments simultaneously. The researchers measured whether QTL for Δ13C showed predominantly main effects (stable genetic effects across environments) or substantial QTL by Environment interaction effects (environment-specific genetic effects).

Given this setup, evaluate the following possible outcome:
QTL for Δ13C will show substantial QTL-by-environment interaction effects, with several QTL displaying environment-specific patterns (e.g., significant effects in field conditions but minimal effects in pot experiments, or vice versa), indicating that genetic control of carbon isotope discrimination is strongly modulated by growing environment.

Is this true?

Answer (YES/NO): NO